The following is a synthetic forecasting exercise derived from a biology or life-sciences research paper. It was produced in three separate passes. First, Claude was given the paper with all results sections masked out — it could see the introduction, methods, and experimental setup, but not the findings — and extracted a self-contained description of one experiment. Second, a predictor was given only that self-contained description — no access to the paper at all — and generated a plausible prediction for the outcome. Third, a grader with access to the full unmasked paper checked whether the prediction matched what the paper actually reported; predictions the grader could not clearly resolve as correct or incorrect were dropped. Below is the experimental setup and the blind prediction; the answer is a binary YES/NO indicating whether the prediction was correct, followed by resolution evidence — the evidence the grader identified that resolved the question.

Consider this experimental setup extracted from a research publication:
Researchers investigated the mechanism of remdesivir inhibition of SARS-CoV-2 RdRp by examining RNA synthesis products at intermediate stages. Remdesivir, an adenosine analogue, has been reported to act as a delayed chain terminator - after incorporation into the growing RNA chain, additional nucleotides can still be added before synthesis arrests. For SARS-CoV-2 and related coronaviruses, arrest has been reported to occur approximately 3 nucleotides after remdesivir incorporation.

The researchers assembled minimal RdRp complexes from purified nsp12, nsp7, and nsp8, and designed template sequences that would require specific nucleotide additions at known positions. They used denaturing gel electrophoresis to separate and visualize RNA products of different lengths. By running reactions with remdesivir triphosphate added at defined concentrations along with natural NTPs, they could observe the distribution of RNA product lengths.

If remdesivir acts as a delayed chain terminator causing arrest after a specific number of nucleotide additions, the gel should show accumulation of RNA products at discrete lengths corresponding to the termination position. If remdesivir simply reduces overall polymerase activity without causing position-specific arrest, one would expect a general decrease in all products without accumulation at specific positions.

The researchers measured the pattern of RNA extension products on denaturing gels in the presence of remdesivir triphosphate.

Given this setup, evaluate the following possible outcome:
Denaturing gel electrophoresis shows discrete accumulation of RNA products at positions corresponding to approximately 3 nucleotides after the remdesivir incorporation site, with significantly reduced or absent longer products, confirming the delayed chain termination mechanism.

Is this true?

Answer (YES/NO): NO